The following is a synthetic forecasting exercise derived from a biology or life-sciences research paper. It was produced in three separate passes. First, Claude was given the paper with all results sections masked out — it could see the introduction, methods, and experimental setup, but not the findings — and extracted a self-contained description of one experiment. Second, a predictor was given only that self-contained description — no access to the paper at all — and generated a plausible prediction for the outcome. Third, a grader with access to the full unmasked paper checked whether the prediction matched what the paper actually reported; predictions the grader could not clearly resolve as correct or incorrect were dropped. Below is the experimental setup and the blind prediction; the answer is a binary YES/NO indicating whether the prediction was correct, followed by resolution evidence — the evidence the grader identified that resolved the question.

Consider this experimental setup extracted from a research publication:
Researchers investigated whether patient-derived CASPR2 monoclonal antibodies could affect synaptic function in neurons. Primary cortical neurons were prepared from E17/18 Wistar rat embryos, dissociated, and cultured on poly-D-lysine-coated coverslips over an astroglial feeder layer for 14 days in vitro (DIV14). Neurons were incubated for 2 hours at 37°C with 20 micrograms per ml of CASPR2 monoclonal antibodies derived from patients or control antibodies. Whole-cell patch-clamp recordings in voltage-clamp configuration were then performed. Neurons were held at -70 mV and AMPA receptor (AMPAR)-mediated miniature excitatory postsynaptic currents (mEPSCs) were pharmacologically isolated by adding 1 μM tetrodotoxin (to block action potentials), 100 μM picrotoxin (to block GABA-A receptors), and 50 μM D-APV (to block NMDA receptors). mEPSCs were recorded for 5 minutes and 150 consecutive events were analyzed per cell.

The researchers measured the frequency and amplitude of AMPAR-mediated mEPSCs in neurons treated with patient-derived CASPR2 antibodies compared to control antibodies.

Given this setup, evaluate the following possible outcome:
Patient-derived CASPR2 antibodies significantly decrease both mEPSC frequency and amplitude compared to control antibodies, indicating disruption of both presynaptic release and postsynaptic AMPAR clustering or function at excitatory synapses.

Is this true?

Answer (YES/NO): NO